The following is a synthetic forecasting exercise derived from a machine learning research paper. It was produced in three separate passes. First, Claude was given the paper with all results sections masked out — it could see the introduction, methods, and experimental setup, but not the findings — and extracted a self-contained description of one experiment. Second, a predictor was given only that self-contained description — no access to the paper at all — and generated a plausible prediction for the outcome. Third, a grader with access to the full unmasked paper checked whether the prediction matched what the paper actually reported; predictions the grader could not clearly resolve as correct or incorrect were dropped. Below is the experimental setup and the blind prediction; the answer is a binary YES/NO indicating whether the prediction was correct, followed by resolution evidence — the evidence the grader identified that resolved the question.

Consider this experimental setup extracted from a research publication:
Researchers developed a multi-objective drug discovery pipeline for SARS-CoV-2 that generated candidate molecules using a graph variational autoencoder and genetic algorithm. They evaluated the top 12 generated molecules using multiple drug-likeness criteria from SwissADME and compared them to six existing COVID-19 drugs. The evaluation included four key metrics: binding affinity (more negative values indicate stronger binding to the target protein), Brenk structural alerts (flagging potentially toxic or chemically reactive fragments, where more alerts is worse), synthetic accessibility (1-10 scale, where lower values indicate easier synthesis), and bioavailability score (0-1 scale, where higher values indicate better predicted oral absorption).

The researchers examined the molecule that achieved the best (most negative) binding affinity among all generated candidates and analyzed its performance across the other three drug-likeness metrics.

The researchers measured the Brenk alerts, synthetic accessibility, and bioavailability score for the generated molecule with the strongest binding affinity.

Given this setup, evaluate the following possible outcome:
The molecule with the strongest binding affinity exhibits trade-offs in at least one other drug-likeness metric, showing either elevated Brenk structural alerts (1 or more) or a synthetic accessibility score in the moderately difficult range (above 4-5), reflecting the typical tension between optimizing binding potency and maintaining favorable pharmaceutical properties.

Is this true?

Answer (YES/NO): YES